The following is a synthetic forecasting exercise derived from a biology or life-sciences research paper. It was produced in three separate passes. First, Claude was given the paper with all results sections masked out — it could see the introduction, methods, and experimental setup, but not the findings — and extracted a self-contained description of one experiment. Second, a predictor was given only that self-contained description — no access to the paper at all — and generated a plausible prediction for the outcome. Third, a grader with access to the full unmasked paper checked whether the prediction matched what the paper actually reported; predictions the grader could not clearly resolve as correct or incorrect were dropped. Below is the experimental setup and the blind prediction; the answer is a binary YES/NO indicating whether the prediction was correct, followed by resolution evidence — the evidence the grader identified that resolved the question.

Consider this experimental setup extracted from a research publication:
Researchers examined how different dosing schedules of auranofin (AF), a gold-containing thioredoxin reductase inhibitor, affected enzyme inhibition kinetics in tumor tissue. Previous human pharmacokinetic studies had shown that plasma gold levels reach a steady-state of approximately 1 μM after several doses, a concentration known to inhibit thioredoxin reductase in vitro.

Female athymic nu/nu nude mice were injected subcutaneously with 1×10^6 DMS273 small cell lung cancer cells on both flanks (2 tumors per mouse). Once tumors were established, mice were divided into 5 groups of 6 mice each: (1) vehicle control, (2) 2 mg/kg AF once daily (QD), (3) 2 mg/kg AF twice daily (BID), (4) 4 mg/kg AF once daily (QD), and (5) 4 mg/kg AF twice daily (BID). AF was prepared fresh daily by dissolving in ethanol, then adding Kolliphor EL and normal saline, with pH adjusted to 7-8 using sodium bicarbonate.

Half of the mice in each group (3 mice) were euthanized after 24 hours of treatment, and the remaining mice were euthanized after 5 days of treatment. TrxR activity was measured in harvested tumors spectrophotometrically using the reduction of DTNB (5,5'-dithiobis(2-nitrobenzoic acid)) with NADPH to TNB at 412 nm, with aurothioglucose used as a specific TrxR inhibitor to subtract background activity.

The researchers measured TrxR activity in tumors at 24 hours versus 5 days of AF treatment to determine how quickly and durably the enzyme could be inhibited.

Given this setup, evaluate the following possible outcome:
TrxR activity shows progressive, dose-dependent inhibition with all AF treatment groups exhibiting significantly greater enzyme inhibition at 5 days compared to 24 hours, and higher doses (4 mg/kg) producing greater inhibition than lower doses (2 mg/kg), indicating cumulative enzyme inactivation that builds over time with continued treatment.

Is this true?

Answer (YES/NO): NO